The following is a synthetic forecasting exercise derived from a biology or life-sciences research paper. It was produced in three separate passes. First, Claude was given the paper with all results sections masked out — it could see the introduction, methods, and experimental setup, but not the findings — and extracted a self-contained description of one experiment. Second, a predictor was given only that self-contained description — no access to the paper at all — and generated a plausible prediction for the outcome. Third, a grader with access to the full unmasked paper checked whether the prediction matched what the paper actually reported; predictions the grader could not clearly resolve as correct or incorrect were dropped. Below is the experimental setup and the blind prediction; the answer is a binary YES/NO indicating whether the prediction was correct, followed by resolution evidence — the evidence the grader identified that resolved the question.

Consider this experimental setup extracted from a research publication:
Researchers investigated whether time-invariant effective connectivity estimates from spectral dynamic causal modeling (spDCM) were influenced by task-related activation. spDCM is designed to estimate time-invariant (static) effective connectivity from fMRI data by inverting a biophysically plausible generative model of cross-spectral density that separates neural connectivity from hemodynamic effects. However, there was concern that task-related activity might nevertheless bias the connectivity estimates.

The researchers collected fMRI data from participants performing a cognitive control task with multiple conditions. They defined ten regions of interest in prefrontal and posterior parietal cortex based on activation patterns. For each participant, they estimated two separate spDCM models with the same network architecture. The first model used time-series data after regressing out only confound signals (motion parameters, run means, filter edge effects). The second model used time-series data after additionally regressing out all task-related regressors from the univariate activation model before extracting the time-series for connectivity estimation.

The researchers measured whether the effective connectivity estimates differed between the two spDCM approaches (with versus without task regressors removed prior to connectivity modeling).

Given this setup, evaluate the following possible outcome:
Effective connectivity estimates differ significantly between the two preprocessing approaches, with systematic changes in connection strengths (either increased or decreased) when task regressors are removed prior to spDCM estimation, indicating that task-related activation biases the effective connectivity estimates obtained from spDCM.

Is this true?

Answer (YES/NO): NO